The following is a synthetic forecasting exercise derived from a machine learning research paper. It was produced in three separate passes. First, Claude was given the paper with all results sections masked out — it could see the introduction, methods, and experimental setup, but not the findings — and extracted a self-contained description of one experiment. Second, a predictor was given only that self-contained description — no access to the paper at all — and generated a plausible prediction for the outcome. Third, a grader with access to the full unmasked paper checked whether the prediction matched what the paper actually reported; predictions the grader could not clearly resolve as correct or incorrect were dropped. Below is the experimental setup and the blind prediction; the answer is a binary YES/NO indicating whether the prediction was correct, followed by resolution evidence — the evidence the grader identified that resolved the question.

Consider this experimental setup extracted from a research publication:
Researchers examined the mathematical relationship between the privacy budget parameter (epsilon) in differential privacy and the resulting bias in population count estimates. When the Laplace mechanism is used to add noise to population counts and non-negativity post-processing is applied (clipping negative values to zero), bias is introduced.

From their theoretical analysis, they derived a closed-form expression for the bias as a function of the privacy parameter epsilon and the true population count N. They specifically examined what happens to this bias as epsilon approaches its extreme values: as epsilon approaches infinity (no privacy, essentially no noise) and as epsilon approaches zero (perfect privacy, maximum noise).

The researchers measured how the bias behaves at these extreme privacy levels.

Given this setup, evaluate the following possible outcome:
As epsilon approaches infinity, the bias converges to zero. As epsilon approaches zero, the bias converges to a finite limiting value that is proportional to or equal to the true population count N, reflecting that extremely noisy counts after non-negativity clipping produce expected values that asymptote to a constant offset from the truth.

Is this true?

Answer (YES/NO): NO